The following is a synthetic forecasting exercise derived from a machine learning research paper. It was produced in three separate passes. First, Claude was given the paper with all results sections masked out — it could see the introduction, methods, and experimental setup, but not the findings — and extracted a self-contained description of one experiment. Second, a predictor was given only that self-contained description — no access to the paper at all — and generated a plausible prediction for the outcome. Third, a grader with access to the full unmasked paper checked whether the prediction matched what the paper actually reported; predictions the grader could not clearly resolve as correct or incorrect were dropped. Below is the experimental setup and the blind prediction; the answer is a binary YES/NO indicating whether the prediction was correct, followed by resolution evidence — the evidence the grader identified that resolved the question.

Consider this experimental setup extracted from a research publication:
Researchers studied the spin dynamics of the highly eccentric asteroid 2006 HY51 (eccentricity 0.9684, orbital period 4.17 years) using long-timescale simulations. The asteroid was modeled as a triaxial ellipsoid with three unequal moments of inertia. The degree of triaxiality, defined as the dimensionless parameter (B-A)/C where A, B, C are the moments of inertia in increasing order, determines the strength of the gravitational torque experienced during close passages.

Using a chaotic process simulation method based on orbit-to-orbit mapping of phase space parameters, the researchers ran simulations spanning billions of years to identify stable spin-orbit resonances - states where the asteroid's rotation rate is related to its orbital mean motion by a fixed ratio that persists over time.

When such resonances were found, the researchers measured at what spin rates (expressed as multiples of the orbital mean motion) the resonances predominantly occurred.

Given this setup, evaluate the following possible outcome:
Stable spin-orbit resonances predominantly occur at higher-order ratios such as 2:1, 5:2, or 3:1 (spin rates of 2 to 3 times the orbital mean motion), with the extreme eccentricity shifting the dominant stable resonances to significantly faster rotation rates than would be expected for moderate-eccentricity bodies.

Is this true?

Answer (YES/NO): NO